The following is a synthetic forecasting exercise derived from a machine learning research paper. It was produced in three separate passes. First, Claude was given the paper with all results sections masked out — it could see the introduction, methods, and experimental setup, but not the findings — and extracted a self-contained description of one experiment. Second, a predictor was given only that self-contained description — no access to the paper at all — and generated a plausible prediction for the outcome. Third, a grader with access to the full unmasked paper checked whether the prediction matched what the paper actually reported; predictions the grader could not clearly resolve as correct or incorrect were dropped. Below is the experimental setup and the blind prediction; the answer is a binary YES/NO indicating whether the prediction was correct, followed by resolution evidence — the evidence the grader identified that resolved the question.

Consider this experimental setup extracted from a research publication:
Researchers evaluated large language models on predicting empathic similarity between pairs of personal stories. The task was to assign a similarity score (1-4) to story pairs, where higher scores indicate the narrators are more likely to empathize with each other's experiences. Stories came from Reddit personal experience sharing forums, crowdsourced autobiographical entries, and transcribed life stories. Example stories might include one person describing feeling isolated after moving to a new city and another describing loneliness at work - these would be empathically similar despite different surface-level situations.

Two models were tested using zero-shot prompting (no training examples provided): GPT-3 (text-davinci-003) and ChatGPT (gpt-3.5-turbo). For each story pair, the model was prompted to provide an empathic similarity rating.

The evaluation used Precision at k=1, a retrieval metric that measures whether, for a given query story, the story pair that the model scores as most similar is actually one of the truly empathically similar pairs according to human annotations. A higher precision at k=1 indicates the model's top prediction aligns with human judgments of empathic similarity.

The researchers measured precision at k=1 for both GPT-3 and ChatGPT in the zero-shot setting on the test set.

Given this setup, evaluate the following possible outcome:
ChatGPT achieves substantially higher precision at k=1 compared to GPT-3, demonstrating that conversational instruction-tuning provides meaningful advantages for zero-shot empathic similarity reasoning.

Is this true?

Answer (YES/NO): NO